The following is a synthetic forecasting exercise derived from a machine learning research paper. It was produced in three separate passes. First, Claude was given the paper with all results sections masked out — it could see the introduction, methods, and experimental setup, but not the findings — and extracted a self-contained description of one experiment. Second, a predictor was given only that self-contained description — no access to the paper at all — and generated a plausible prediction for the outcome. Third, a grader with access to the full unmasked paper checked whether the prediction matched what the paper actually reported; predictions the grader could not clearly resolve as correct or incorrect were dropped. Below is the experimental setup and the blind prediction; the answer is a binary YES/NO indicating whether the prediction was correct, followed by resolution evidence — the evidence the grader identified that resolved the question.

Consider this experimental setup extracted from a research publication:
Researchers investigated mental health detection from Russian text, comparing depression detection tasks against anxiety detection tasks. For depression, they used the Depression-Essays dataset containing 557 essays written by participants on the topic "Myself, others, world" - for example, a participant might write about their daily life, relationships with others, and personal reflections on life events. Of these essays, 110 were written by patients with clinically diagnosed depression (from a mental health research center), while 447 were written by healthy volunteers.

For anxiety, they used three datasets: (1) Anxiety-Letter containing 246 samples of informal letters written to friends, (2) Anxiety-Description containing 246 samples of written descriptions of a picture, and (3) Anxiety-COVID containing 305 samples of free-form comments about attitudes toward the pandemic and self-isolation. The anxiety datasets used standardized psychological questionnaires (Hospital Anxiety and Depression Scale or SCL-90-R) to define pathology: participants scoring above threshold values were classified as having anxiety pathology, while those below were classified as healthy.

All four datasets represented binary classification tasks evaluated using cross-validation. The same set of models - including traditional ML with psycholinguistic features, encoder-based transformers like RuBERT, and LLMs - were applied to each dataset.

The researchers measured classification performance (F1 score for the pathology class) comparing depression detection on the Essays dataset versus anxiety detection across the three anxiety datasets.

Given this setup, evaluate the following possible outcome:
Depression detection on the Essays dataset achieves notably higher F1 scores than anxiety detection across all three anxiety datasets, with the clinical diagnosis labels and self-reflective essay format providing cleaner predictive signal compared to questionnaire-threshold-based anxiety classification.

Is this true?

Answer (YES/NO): YES